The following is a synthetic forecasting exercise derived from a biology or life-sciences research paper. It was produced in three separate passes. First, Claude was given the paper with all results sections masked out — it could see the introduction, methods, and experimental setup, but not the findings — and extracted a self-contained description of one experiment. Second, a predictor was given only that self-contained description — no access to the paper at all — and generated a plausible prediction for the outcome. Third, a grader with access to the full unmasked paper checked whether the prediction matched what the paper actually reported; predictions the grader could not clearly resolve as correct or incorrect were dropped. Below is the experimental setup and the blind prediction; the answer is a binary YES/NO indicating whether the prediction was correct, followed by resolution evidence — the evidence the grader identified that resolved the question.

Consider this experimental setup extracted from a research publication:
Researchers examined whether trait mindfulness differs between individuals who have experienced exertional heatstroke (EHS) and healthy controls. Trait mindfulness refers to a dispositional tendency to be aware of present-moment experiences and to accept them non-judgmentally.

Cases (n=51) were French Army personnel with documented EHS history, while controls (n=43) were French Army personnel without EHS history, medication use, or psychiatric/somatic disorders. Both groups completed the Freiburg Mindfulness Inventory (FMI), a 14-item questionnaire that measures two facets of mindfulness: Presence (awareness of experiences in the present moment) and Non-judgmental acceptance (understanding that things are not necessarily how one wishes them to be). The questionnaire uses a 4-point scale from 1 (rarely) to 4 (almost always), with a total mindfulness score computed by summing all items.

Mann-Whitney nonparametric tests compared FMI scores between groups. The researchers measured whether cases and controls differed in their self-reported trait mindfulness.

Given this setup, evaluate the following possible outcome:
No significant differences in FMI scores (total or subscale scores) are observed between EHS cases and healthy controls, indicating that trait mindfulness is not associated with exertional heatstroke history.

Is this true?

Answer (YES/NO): NO